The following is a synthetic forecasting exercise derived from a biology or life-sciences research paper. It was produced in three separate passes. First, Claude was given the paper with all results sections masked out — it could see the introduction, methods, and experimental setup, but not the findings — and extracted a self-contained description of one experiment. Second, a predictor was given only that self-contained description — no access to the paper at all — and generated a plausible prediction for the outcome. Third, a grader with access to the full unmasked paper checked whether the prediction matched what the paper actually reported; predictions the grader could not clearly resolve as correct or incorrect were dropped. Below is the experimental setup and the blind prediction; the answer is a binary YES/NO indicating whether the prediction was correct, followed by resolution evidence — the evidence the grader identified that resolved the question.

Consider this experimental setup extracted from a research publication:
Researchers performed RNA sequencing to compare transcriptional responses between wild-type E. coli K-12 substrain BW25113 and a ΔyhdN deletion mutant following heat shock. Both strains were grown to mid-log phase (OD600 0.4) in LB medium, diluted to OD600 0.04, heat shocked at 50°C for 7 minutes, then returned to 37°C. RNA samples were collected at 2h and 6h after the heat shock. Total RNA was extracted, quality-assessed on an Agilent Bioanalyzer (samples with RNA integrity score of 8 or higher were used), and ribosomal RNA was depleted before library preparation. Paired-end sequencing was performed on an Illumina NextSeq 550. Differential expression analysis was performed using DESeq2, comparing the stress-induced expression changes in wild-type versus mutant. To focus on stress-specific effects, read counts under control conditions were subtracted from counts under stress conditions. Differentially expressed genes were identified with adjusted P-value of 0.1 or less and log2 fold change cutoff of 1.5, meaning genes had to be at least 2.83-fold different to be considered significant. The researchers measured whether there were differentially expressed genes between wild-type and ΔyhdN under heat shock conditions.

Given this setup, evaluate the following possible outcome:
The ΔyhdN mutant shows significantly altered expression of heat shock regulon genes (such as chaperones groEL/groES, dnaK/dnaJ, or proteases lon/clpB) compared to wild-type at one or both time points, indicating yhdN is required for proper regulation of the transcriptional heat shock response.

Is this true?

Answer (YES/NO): NO